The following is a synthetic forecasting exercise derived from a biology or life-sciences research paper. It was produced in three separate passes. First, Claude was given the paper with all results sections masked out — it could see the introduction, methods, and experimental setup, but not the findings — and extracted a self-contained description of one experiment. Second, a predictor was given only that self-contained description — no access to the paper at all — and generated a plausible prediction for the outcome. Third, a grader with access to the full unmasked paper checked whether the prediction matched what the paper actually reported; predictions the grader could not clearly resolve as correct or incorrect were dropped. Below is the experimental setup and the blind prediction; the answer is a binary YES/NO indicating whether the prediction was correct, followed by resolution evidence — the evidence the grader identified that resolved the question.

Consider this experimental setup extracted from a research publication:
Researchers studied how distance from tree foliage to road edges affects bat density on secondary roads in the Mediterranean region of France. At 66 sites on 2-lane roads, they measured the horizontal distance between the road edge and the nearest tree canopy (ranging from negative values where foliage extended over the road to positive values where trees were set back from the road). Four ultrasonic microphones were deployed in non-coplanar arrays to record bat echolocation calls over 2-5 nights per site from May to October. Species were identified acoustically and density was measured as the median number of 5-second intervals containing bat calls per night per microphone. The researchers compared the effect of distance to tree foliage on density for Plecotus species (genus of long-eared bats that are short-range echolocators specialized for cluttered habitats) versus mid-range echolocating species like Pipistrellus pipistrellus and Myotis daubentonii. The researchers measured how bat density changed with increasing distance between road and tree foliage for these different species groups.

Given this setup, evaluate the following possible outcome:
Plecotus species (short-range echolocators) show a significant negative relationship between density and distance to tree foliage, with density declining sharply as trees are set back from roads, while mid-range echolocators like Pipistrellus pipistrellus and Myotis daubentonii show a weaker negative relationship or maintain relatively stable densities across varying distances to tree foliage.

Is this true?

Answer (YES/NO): NO